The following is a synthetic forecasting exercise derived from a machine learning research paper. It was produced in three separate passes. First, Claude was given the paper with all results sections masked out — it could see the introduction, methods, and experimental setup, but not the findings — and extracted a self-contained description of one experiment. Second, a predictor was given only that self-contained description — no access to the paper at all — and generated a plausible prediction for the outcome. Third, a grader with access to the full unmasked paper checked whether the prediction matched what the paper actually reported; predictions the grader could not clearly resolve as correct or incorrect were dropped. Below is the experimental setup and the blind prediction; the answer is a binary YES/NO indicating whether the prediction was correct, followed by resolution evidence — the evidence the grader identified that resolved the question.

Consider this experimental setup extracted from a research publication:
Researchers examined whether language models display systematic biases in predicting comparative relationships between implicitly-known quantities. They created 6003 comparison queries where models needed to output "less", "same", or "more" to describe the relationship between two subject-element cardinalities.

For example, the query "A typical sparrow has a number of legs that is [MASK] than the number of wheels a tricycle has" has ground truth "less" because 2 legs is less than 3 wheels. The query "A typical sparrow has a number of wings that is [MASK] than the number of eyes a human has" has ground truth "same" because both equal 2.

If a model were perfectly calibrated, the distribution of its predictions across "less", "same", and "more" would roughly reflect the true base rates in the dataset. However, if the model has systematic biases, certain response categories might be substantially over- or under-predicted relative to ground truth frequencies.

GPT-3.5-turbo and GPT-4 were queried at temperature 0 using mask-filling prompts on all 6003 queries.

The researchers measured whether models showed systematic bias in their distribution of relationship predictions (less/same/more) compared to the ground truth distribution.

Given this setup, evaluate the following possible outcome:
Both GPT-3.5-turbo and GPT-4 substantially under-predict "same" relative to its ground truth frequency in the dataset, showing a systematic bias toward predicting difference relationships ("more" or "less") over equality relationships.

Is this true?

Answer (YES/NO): YES